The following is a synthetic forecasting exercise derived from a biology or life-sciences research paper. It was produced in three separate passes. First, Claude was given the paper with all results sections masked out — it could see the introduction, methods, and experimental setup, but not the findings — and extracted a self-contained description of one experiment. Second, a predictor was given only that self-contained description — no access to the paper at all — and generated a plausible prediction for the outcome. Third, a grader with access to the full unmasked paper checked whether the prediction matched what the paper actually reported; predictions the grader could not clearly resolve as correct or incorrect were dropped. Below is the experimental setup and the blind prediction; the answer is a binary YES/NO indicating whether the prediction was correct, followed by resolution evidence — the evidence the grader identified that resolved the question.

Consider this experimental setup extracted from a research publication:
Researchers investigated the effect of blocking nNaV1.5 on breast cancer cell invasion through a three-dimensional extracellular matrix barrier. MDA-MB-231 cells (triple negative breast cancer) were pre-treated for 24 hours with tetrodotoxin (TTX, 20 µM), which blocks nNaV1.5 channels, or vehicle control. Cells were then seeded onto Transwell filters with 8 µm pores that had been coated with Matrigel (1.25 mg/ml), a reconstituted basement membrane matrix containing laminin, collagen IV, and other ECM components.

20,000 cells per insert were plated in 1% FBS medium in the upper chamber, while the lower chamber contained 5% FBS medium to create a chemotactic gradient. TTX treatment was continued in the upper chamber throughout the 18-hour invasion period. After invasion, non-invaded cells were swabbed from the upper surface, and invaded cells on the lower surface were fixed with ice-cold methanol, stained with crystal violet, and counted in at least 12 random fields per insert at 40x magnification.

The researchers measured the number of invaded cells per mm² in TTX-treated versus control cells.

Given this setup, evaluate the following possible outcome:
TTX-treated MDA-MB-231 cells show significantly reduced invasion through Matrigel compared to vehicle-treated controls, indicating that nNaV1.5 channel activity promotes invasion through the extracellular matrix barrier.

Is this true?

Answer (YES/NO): YES